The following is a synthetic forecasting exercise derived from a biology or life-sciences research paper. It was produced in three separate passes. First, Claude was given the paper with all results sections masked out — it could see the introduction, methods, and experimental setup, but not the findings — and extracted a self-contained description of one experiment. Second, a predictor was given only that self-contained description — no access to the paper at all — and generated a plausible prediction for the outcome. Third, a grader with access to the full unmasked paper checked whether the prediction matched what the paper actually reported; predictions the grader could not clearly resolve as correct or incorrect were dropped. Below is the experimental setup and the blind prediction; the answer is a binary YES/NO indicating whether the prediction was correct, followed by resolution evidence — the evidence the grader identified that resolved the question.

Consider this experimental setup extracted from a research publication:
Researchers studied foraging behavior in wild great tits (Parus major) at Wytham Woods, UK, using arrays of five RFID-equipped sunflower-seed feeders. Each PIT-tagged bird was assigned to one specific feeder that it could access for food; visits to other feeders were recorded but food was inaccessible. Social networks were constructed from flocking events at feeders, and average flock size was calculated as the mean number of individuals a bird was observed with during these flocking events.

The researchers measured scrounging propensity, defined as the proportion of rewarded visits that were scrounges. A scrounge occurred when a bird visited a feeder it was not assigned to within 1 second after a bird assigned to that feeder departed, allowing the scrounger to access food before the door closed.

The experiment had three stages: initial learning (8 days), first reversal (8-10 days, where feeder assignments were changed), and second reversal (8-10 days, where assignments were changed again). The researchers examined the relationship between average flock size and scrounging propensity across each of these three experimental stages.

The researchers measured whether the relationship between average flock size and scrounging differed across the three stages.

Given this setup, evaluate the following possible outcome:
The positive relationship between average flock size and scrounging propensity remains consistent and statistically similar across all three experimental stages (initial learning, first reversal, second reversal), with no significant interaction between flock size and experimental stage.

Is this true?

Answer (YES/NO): NO